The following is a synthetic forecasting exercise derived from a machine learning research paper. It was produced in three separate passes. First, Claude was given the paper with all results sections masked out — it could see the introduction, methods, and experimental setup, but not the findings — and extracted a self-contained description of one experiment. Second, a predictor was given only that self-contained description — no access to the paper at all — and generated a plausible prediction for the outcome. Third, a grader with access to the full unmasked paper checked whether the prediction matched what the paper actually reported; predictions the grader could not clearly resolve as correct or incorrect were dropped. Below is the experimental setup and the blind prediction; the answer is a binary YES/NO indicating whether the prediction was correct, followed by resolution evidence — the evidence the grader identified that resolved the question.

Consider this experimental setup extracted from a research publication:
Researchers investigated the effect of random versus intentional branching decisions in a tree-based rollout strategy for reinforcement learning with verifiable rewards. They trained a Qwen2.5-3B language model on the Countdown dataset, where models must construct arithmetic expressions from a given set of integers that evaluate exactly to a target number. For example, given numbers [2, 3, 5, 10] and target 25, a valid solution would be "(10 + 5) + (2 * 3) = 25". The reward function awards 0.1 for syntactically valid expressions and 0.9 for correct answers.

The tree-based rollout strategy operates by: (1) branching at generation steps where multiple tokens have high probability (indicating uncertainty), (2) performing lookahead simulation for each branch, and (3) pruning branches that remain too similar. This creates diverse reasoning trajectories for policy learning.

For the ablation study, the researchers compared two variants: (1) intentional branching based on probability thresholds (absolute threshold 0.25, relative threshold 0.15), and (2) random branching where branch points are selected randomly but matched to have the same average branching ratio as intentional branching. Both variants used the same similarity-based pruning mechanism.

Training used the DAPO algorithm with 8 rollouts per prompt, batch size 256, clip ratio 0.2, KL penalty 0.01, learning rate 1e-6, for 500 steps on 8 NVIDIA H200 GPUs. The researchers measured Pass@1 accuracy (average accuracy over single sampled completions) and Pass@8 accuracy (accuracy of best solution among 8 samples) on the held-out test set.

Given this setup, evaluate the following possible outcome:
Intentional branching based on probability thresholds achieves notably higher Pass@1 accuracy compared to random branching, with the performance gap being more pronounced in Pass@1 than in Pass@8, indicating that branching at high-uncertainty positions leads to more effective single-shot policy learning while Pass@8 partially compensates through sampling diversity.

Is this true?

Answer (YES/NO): NO